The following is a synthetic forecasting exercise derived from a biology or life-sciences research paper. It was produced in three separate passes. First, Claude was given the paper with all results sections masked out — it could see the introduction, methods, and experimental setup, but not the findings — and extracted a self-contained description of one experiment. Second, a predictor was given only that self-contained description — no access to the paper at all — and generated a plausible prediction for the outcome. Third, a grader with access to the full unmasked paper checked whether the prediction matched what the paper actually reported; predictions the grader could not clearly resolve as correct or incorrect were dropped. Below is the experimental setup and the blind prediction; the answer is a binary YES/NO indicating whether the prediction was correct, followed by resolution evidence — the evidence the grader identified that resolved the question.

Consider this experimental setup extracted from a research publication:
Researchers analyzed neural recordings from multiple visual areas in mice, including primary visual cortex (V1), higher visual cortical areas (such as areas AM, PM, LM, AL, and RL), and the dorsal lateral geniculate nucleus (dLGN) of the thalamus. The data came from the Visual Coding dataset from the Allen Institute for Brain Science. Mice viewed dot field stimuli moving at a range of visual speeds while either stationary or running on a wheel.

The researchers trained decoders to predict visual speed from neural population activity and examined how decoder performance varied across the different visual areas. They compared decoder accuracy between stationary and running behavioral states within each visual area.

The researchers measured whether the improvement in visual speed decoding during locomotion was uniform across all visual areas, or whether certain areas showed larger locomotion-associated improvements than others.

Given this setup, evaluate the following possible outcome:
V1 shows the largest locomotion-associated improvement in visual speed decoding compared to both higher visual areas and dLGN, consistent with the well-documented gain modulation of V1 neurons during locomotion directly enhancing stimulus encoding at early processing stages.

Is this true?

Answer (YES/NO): NO